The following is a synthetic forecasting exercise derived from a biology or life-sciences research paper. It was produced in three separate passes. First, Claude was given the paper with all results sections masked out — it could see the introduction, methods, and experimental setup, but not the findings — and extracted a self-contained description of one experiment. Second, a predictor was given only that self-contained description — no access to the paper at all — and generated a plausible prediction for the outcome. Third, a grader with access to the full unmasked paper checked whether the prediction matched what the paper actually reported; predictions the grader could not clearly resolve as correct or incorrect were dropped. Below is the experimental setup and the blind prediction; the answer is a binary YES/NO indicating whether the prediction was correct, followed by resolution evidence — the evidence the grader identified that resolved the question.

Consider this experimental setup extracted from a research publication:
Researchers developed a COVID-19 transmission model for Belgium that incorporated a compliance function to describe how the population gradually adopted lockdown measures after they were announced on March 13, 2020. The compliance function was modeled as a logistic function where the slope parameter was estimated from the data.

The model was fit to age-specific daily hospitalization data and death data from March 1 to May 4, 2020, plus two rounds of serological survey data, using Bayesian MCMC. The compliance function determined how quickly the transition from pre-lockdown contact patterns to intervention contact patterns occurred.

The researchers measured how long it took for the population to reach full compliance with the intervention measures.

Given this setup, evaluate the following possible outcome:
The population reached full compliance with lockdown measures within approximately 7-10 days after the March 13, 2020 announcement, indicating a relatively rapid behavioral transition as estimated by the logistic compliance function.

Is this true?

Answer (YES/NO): NO